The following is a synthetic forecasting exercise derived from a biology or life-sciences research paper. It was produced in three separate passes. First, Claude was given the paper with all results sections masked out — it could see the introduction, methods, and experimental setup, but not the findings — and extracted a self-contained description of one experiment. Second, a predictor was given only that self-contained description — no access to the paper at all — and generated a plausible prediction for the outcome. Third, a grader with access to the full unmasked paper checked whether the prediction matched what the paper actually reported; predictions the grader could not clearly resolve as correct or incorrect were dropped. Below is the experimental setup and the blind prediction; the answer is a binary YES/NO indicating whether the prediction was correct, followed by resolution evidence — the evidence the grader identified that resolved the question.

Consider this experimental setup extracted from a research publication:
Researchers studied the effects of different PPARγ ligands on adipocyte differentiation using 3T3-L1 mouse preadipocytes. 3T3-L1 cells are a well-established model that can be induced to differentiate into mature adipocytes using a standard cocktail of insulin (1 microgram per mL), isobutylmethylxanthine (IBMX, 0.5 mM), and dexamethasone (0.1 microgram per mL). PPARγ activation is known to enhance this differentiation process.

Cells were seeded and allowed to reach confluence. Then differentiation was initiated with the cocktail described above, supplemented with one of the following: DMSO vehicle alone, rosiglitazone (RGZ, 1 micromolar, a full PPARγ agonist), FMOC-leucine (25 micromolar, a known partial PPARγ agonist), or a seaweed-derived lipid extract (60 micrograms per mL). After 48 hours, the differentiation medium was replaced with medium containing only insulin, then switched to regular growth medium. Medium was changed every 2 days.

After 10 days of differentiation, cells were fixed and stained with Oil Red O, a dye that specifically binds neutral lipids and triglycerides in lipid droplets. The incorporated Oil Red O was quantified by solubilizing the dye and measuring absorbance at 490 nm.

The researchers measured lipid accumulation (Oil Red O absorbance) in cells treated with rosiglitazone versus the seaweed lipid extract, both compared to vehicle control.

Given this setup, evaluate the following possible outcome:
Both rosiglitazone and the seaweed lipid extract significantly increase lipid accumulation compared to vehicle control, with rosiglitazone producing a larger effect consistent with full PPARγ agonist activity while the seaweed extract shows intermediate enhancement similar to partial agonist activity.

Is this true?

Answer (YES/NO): NO